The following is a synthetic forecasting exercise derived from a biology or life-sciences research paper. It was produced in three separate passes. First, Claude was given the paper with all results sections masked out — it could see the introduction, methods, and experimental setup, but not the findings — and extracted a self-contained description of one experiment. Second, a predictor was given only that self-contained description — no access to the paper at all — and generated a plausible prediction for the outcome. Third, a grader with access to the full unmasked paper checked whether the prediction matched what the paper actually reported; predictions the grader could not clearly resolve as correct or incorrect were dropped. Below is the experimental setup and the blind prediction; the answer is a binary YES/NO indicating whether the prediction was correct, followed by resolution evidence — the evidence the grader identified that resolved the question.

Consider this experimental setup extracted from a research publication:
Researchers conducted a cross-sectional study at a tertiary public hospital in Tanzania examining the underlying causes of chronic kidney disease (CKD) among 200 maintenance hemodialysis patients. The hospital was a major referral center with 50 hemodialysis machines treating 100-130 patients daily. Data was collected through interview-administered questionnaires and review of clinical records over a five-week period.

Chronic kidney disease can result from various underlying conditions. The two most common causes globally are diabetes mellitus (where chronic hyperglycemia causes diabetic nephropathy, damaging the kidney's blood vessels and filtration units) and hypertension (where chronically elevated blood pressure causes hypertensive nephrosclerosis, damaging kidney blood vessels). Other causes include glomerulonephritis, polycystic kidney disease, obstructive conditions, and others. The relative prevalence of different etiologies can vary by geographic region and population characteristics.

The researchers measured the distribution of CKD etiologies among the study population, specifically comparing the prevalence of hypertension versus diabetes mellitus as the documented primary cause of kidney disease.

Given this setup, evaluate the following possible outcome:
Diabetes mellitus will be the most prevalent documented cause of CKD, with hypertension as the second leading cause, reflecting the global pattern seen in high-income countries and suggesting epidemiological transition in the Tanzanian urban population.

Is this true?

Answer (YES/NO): NO